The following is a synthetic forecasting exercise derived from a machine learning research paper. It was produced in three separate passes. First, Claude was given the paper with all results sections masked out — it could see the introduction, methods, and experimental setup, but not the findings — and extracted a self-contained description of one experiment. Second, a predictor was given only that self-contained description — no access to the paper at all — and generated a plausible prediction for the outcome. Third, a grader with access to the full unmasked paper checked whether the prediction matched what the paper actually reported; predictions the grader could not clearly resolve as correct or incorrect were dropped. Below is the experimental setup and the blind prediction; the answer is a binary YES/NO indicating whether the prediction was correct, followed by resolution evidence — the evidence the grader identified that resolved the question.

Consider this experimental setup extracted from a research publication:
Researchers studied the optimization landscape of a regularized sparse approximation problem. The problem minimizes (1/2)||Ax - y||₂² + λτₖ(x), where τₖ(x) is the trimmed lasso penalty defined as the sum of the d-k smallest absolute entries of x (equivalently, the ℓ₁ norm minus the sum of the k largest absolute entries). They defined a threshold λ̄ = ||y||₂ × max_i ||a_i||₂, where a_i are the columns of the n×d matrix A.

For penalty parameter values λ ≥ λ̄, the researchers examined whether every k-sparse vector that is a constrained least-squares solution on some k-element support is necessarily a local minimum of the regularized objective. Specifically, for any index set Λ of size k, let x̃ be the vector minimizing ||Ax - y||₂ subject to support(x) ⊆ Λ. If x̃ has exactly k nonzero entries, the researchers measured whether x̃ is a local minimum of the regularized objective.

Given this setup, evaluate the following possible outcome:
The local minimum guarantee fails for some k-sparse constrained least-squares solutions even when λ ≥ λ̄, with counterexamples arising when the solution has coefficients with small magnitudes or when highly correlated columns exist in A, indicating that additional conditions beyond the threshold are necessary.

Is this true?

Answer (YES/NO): NO